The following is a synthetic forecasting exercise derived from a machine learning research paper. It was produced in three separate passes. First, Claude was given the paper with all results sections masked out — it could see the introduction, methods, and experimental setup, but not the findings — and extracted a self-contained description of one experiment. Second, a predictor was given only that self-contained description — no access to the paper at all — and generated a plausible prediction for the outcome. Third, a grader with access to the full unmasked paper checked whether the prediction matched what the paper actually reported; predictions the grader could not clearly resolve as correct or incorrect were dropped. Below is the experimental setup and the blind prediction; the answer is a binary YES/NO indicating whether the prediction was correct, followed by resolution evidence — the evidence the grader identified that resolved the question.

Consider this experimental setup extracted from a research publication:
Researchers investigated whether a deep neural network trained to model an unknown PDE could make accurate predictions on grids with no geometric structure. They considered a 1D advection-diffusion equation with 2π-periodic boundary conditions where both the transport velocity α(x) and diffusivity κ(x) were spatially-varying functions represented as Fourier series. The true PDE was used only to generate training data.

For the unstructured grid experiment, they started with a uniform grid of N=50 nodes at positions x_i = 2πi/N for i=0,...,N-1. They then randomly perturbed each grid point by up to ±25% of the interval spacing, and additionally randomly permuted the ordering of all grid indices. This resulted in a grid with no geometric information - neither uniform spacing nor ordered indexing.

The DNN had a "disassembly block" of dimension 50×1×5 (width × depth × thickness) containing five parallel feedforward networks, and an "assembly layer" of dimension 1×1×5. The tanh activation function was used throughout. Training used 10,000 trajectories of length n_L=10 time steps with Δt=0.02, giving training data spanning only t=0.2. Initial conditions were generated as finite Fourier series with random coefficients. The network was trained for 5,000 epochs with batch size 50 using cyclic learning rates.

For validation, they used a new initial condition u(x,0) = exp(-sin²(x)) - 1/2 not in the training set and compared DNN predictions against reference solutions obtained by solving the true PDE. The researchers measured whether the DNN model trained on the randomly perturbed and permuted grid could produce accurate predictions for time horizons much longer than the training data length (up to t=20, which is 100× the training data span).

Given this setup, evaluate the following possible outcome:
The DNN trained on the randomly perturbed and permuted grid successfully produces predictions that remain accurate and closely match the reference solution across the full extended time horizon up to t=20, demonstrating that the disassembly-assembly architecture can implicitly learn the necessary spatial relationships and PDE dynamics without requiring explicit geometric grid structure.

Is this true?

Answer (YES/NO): YES